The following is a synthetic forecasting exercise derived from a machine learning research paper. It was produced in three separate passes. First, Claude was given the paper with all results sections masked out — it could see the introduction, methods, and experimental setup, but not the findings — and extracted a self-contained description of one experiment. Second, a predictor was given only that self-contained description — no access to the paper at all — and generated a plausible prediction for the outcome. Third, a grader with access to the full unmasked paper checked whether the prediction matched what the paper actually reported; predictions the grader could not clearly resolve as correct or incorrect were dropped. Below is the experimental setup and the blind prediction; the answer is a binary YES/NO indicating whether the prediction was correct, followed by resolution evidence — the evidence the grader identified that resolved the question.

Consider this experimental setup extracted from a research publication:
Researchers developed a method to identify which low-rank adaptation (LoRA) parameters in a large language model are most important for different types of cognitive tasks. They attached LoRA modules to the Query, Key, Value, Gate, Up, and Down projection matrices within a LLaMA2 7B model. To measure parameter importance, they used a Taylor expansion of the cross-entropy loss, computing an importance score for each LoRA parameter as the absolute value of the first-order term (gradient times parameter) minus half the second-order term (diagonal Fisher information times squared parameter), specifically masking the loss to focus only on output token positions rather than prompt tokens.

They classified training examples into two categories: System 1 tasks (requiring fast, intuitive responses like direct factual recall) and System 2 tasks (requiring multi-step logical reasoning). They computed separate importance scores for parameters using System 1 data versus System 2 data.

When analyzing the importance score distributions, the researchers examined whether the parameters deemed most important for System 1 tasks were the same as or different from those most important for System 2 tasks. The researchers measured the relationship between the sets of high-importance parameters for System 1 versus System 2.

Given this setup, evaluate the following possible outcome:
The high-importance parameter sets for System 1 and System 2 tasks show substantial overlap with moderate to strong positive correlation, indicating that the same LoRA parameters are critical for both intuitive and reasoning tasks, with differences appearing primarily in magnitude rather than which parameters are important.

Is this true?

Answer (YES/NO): NO